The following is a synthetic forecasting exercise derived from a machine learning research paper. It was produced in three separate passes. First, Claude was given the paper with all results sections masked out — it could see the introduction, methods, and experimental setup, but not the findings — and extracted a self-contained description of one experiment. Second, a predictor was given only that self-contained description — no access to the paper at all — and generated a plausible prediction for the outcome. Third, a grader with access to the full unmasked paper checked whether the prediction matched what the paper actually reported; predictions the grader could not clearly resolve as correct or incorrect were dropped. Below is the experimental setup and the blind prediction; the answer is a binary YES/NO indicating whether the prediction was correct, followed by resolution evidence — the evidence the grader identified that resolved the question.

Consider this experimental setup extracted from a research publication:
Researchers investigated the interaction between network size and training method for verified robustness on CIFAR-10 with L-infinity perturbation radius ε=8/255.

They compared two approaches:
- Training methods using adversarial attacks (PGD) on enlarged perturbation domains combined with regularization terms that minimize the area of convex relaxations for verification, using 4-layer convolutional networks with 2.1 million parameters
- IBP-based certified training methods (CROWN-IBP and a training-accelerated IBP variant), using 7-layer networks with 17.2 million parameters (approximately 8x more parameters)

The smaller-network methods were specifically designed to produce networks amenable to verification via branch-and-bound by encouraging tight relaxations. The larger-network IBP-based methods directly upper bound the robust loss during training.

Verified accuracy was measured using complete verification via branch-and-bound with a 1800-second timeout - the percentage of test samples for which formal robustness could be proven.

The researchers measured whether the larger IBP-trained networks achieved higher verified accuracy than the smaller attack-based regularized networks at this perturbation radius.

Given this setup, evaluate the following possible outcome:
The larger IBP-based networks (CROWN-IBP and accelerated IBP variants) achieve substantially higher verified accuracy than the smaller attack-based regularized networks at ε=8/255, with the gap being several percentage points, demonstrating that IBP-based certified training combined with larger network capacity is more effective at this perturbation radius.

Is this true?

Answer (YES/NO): YES